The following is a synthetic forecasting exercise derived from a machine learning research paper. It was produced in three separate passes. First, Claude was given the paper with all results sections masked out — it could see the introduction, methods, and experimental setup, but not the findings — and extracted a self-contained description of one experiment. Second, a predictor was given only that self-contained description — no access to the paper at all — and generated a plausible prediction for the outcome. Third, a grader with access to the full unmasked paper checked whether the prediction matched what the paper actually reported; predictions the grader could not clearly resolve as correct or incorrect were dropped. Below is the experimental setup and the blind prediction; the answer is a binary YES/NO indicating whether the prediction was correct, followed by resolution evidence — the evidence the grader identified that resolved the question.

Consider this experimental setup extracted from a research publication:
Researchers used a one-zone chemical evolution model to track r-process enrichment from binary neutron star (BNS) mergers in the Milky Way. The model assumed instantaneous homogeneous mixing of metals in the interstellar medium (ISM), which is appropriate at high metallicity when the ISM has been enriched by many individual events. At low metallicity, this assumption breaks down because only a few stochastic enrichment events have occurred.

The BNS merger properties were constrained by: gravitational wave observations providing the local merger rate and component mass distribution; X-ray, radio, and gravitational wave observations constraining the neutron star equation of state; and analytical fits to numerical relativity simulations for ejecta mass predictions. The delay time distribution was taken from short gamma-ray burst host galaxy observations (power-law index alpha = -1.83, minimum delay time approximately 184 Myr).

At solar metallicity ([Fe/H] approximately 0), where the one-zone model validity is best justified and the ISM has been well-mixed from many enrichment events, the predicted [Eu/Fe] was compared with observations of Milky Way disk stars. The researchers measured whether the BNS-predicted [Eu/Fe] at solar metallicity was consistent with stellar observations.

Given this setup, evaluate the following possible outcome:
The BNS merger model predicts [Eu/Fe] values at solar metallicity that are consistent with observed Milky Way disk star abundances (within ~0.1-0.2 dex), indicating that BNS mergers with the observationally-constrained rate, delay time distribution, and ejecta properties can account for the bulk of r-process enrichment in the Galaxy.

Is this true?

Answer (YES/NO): NO